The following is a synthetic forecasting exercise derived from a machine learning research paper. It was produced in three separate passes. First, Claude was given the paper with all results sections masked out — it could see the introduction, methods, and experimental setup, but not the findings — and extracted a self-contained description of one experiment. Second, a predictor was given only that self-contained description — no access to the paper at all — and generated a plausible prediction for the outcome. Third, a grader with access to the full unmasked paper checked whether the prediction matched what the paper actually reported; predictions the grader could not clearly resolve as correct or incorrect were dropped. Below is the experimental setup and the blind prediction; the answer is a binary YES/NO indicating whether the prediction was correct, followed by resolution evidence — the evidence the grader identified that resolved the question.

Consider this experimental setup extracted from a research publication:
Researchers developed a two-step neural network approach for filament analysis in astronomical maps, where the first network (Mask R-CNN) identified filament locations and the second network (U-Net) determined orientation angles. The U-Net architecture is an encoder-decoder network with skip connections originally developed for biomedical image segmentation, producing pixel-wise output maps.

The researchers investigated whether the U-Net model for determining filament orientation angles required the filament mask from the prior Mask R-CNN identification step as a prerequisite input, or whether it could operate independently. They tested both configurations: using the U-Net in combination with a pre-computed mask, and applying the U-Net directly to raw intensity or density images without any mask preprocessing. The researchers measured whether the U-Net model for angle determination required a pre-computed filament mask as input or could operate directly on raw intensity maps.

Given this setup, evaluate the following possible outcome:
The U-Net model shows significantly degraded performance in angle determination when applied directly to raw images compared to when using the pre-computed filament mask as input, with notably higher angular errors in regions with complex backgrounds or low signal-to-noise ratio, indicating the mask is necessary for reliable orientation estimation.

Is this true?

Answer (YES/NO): NO